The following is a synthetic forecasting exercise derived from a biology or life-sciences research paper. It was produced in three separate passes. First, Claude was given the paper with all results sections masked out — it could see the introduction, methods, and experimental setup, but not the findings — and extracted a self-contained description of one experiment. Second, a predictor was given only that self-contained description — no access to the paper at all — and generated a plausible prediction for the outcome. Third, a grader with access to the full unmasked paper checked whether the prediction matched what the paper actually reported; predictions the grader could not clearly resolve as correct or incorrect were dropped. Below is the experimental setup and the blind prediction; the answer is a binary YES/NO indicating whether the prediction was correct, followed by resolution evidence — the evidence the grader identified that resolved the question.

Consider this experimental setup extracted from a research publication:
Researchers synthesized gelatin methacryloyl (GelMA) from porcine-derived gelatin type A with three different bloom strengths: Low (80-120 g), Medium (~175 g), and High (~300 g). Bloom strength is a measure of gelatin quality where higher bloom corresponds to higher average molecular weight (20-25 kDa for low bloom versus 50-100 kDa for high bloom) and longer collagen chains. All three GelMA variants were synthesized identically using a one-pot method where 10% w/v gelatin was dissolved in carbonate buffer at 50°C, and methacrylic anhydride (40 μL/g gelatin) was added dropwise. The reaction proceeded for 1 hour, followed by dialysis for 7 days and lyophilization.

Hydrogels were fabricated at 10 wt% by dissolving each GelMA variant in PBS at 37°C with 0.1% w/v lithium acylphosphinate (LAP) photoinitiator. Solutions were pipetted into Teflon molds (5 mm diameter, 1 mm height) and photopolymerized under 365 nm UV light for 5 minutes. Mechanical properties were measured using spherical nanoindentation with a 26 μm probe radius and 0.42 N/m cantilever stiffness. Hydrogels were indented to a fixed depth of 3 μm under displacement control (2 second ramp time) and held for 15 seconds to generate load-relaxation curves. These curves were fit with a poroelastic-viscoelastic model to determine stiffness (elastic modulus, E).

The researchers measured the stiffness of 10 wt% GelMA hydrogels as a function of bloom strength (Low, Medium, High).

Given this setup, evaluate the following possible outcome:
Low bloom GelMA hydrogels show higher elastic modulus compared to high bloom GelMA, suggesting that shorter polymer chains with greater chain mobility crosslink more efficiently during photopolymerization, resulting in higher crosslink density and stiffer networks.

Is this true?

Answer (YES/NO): NO